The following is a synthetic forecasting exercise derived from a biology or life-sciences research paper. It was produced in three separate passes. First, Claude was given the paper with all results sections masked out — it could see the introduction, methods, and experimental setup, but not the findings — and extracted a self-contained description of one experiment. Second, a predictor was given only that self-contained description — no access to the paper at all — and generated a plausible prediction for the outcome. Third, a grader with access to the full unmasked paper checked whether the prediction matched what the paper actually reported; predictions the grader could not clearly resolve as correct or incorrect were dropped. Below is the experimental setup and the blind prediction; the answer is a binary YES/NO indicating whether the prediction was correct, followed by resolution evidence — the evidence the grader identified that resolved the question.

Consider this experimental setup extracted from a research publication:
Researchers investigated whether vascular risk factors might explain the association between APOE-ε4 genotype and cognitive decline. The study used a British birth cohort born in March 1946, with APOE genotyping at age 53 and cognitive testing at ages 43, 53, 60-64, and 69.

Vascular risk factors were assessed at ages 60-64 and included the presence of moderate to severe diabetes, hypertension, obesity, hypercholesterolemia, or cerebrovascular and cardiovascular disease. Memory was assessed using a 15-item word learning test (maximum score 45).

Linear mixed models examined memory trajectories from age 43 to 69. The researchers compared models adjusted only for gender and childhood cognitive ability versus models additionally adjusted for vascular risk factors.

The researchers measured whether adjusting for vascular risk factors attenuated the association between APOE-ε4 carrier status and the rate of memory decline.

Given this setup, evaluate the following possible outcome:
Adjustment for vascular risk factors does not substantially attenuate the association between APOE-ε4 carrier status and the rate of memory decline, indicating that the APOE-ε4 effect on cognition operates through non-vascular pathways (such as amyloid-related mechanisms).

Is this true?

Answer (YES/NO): YES